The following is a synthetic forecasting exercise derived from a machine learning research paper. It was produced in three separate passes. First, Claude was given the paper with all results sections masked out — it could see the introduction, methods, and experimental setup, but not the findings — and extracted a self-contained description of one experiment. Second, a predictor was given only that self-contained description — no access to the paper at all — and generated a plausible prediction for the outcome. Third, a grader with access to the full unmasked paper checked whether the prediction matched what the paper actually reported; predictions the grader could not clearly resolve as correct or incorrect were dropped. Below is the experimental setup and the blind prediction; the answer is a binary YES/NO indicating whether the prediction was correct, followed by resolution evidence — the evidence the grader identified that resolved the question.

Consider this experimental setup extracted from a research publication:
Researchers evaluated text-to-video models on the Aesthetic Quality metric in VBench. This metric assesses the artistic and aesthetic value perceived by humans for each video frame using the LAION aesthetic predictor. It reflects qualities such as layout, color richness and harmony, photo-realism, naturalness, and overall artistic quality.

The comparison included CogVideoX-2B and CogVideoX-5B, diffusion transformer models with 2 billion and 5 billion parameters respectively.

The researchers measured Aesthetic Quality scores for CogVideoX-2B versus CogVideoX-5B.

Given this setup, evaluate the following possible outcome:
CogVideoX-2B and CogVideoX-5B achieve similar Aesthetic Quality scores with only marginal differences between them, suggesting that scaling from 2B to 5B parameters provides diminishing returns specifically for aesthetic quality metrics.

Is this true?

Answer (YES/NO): YES